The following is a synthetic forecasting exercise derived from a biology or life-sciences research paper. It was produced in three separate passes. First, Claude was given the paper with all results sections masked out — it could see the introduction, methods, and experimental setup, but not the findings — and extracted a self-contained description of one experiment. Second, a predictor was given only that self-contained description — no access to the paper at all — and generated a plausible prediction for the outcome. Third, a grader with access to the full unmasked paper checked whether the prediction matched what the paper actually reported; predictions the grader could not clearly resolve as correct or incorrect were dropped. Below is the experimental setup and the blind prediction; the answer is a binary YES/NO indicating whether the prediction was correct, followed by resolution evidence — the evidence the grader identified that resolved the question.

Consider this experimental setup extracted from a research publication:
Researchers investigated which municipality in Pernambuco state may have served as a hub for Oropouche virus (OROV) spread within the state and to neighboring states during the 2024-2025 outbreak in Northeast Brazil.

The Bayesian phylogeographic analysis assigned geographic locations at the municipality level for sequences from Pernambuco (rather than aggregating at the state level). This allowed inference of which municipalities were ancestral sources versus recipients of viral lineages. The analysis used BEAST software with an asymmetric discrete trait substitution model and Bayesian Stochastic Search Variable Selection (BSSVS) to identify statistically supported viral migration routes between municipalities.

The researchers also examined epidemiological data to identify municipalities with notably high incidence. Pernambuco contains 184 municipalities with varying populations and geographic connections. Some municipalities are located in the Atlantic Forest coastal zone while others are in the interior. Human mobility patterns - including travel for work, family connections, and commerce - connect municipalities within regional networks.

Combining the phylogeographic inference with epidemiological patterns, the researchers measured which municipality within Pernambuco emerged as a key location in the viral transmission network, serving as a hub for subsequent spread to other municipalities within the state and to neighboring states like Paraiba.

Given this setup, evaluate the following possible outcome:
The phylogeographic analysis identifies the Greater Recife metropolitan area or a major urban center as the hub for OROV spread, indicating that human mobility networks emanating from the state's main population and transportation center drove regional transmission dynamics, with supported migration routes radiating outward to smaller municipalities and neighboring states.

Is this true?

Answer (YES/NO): NO